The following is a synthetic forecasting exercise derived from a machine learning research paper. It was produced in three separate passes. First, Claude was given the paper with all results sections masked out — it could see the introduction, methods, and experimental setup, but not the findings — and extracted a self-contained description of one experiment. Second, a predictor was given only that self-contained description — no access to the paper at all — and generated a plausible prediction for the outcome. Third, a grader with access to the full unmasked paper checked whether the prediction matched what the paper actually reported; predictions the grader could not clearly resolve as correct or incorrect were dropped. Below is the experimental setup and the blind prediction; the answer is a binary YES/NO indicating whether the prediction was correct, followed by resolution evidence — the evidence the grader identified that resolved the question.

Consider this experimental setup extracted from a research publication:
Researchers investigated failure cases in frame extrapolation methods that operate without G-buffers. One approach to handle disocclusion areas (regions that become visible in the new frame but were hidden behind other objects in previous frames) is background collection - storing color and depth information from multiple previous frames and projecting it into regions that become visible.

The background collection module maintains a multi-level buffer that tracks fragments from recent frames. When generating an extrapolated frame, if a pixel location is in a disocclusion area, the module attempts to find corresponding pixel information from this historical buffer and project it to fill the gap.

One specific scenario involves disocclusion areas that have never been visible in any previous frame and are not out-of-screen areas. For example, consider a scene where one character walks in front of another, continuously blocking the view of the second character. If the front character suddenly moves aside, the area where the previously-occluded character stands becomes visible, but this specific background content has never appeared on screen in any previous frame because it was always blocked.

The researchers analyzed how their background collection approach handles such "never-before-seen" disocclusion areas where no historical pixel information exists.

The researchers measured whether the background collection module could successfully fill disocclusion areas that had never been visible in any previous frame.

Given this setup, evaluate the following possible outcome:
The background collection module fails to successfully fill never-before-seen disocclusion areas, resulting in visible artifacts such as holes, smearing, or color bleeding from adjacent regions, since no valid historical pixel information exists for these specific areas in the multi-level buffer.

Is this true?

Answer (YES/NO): YES